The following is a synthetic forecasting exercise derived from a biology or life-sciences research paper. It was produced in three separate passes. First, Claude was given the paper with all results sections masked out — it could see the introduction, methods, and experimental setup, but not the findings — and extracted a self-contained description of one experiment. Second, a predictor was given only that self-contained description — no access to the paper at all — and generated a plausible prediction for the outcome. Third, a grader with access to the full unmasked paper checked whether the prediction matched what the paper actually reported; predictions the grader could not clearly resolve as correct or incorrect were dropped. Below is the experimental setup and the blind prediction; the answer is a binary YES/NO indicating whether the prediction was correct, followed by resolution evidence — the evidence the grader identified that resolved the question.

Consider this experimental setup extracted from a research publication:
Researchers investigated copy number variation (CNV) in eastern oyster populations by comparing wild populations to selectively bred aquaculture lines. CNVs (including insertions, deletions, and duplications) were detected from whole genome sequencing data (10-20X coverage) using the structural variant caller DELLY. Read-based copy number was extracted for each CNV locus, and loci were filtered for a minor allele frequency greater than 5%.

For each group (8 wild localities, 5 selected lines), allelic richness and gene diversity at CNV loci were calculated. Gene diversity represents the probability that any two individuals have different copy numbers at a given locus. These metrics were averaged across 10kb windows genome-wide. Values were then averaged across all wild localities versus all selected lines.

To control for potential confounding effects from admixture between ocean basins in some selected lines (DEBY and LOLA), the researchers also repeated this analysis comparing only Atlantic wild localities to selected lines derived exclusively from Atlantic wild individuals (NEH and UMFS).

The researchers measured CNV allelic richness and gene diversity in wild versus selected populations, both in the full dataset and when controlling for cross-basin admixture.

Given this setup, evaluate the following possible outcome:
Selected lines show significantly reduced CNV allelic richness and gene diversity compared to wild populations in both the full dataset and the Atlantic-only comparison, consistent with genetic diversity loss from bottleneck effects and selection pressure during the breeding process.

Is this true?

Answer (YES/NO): NO